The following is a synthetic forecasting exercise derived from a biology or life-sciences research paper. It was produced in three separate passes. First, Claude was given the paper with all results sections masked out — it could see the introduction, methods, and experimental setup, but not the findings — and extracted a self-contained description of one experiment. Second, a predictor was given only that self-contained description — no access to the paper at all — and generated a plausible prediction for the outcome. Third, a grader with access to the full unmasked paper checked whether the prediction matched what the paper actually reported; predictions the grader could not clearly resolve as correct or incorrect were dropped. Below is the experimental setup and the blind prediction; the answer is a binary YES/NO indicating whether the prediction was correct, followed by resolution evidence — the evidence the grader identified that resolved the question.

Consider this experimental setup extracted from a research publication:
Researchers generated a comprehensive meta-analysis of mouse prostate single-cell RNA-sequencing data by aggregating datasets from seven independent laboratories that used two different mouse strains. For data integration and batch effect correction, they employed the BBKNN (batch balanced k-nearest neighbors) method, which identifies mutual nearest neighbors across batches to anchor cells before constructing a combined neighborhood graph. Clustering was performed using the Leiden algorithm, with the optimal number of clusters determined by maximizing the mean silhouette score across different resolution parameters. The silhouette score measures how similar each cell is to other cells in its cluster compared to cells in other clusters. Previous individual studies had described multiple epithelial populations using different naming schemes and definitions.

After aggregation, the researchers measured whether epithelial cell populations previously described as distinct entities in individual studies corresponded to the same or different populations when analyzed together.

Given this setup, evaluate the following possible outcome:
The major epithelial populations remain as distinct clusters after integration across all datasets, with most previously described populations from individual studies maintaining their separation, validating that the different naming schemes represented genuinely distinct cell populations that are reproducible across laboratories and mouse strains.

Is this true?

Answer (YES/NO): NO